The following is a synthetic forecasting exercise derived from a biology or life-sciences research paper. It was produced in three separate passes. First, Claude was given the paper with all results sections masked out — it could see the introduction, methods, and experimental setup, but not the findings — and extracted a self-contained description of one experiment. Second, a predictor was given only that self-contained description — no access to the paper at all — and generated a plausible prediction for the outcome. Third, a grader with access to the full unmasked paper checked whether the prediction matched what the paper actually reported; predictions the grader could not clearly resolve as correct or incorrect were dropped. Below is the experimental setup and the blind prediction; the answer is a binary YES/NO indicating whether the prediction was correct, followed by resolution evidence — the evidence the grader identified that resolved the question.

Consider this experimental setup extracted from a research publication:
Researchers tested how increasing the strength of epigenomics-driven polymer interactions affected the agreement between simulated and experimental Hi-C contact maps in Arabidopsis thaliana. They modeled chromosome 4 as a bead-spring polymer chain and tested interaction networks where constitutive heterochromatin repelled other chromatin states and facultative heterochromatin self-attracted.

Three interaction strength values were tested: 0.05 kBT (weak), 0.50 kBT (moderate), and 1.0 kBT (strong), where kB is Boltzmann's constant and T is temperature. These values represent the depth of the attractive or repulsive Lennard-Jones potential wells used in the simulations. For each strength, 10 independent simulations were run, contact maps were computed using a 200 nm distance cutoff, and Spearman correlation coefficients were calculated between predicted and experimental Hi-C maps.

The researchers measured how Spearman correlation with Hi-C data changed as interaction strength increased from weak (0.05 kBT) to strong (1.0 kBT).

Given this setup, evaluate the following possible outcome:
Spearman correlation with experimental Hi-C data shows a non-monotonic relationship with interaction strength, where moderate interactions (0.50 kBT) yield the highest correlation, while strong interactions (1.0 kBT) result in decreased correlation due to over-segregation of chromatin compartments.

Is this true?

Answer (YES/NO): NO